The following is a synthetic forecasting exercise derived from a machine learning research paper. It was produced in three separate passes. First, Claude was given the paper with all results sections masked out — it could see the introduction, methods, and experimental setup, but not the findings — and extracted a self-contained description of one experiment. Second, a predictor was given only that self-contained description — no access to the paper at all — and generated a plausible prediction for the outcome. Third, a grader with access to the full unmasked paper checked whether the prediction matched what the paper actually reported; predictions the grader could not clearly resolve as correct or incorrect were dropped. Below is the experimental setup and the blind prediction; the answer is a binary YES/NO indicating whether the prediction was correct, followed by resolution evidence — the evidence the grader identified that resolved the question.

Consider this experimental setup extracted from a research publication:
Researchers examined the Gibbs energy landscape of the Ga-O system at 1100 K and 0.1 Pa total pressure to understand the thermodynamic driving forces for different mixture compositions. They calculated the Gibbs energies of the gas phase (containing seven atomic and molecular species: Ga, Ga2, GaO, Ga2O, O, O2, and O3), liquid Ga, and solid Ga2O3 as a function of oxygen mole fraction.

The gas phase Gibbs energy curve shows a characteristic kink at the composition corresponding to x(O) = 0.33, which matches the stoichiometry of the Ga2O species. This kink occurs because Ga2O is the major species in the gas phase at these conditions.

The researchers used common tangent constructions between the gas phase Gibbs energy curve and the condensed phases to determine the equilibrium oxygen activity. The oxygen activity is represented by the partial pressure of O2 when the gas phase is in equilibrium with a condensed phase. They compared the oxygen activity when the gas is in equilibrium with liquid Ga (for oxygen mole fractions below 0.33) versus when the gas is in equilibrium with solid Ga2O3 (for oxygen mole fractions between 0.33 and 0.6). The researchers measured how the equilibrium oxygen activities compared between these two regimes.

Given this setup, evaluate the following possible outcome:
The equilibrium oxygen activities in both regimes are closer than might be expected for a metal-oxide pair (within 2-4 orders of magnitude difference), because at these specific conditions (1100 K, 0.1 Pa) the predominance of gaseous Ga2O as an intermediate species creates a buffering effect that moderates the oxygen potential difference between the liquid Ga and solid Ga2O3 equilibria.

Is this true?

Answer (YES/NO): NO